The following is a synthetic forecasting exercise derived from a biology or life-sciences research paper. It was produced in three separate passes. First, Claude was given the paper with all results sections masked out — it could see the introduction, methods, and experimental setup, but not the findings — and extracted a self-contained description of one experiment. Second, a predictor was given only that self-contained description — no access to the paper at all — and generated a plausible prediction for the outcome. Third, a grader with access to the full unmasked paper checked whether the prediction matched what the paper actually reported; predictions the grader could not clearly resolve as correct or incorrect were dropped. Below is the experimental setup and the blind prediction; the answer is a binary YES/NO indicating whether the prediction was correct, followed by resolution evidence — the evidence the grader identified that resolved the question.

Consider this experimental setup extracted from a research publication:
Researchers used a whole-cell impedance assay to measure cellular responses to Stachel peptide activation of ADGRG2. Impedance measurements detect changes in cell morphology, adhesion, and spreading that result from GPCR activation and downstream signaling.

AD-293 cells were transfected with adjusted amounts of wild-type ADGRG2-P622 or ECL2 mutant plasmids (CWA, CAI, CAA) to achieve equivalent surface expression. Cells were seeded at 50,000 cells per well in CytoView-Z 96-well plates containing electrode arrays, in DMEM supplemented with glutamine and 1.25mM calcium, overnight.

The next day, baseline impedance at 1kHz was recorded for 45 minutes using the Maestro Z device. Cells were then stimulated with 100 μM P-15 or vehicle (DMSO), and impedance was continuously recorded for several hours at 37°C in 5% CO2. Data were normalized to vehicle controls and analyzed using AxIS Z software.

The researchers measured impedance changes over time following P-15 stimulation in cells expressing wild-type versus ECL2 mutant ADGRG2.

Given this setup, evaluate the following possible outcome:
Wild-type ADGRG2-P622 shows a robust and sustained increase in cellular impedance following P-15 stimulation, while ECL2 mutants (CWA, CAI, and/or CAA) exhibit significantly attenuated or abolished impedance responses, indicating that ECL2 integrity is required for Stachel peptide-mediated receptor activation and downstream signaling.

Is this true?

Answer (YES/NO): NO